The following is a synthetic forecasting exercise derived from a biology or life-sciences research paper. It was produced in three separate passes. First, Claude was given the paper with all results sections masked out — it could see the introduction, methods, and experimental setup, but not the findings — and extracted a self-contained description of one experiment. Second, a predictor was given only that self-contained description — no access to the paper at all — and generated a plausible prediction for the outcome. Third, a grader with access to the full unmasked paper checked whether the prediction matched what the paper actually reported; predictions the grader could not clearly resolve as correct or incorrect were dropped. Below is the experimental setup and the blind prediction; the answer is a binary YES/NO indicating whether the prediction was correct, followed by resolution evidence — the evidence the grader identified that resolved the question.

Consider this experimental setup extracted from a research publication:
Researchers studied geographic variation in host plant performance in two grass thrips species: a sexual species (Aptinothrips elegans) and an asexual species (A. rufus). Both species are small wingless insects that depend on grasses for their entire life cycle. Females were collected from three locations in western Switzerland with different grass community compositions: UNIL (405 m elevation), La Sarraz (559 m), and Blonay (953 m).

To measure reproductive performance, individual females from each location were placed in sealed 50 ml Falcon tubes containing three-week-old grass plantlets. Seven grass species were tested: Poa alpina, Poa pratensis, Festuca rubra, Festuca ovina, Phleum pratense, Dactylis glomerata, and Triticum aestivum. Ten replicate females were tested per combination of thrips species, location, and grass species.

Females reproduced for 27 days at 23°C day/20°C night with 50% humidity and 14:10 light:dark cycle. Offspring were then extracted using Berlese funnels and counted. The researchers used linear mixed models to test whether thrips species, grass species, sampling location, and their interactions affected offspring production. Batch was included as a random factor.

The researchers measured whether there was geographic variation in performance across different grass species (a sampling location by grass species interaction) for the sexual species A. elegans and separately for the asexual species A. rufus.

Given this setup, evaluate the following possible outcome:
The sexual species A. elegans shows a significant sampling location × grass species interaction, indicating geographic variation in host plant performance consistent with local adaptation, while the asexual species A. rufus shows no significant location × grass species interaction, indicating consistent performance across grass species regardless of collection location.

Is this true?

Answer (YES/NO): NO